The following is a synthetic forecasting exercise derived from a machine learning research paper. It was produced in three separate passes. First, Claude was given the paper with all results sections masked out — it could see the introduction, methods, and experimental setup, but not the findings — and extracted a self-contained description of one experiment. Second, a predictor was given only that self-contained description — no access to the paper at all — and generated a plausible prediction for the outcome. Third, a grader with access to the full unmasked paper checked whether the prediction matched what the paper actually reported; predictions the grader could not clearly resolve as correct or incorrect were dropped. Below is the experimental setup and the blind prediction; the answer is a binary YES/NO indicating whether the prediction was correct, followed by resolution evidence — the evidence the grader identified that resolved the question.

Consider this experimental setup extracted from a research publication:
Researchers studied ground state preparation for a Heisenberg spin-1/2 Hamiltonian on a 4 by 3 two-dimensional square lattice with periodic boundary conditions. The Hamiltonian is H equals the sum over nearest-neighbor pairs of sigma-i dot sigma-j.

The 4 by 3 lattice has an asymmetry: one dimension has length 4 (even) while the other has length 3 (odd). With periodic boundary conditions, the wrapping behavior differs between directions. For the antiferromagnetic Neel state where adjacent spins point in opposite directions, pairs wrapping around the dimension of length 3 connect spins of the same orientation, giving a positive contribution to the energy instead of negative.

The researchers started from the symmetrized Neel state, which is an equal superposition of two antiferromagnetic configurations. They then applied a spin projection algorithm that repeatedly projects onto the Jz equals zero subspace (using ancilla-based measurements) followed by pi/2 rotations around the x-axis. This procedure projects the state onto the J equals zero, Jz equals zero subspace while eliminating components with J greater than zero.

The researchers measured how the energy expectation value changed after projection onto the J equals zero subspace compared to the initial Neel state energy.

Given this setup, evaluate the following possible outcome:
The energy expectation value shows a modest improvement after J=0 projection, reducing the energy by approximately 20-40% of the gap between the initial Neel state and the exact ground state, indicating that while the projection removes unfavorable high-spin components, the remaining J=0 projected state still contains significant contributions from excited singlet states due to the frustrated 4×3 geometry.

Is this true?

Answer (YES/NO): NO